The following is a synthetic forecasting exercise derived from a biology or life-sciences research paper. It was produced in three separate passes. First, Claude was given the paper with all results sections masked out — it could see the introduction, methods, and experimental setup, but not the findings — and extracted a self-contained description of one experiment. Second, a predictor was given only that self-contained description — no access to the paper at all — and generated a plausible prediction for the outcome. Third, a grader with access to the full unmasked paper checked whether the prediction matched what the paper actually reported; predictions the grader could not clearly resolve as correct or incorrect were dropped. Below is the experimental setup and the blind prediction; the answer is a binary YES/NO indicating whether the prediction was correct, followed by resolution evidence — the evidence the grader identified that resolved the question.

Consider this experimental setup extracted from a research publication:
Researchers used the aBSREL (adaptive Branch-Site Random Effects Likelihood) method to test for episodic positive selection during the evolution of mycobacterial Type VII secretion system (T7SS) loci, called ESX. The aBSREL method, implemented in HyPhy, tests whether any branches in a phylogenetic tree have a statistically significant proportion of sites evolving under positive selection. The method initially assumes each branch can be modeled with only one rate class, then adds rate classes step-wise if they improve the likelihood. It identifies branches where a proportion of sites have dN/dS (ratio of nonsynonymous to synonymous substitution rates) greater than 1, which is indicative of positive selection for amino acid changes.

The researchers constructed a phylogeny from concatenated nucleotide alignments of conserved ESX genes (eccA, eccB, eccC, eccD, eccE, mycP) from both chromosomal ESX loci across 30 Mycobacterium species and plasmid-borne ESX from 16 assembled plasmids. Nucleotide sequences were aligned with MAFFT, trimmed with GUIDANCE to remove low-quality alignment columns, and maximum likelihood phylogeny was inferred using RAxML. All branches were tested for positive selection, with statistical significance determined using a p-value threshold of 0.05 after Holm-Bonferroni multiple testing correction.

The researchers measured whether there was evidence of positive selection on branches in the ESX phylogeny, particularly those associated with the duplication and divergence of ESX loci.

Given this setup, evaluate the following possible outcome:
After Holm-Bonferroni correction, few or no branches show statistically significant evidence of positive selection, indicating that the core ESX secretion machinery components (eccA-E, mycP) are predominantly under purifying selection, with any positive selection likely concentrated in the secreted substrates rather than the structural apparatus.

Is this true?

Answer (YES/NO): NO